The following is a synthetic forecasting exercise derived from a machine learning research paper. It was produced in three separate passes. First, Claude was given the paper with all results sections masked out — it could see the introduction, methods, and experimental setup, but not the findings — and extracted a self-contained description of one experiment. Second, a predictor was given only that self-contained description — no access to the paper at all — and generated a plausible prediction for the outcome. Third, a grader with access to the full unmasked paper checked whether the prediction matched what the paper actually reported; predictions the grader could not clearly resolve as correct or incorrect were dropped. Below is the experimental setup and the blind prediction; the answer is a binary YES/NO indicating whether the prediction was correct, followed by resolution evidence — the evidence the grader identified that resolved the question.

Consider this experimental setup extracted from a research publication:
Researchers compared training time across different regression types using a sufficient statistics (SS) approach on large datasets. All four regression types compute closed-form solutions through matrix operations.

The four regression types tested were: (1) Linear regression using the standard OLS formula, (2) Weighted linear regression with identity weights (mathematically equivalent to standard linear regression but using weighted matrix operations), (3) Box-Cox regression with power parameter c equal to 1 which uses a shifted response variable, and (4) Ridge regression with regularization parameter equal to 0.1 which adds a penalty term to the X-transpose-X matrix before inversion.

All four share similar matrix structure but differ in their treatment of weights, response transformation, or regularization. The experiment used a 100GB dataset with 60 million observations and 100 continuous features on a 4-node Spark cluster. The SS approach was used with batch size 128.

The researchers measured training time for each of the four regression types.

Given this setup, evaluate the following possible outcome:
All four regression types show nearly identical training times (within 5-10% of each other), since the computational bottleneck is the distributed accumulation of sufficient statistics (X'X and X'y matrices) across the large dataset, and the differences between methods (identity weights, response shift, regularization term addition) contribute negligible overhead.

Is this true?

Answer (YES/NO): YES